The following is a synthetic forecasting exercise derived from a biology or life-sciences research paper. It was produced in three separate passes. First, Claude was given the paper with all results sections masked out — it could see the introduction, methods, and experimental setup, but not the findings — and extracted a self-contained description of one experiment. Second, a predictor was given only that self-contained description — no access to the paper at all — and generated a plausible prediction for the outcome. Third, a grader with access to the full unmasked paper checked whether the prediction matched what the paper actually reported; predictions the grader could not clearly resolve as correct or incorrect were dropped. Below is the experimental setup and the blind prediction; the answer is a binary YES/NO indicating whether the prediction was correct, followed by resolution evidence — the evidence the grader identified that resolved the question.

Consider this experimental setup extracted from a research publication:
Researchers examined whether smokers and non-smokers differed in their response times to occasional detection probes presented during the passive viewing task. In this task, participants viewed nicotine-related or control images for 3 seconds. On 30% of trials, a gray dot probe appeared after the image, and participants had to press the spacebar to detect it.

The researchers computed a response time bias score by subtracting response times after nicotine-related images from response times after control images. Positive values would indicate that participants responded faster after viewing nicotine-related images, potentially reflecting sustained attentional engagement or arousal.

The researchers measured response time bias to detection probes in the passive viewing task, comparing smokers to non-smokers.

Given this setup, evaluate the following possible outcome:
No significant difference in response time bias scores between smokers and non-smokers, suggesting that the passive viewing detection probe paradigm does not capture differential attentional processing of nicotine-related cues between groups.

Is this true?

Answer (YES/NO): YES